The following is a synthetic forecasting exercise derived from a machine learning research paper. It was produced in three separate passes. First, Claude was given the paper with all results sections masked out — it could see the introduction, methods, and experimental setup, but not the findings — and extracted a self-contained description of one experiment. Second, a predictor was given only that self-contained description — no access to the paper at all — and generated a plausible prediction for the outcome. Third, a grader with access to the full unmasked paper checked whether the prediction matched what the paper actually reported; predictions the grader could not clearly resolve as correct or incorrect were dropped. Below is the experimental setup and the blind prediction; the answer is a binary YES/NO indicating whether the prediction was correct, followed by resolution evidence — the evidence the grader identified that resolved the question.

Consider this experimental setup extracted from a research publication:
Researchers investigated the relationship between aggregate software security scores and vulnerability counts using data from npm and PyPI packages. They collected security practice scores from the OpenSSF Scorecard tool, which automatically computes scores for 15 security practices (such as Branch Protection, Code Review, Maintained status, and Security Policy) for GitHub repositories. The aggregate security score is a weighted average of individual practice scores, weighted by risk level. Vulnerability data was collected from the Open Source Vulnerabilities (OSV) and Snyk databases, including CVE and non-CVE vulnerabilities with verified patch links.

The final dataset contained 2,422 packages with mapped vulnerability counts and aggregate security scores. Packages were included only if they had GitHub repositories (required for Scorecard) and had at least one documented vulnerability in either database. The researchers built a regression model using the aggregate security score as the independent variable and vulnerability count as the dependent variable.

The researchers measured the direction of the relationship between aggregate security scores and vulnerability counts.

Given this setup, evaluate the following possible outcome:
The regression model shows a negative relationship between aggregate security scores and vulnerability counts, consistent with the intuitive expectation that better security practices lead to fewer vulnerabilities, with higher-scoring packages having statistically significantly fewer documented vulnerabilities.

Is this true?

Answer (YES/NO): NO